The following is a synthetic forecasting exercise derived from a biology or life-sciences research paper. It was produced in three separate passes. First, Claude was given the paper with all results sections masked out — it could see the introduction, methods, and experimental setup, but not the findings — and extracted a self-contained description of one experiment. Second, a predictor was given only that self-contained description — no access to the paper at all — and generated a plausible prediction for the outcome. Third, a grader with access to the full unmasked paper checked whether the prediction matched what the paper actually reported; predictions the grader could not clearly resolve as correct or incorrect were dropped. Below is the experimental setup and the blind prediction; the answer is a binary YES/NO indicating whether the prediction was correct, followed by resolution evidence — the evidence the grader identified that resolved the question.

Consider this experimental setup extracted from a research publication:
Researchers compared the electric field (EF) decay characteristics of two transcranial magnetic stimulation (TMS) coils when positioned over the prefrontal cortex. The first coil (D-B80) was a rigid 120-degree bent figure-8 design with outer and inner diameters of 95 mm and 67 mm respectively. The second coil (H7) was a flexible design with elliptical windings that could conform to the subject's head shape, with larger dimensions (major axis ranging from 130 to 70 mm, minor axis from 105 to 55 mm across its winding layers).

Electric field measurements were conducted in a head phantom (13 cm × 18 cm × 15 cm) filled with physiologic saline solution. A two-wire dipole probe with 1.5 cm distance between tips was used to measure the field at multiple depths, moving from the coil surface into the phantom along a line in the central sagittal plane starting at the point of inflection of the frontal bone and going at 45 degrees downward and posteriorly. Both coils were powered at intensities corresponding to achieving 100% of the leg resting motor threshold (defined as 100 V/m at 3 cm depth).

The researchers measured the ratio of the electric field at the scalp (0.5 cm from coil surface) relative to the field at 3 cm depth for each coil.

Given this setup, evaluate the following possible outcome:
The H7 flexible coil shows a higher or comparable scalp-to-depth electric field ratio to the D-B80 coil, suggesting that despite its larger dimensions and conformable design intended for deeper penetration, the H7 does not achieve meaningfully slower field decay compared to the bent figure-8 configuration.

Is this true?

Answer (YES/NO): NO